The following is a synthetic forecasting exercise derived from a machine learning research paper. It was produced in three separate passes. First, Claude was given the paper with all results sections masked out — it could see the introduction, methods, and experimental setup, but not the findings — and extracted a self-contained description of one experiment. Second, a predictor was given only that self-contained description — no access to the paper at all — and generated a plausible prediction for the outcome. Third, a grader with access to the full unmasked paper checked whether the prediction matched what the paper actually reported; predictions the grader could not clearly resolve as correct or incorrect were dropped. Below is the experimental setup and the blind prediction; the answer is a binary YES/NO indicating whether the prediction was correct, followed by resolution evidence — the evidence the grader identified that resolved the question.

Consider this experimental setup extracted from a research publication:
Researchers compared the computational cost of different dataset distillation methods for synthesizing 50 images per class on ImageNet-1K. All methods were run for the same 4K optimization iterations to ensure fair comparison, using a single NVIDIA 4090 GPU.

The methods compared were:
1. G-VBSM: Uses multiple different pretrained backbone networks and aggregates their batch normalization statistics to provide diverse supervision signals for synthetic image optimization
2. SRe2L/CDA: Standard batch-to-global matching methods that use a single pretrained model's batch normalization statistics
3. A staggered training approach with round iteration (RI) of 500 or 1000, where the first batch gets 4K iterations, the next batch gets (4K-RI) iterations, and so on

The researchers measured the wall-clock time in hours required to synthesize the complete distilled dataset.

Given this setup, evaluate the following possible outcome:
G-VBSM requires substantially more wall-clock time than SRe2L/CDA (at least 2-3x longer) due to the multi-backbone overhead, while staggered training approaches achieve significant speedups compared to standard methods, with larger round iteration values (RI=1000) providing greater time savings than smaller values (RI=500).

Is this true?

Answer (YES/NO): NO